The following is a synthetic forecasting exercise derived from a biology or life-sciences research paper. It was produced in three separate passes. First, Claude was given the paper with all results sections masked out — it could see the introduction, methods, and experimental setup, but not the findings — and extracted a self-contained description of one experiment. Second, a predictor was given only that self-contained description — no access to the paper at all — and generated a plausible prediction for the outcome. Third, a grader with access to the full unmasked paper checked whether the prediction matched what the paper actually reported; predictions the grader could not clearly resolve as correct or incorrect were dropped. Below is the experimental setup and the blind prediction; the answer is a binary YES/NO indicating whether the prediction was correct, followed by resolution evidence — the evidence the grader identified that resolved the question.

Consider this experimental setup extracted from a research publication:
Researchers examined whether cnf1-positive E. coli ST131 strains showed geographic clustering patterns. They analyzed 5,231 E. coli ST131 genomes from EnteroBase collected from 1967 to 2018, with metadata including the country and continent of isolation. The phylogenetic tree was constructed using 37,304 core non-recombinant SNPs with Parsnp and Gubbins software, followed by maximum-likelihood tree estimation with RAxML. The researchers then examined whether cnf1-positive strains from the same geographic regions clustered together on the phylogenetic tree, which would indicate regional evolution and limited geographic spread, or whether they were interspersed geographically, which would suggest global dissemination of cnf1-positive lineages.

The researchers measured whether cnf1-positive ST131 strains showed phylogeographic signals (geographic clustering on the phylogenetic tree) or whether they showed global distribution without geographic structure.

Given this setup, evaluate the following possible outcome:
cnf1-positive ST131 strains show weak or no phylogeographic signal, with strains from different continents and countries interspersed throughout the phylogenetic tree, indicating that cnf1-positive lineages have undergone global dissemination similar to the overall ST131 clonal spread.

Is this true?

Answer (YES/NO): YES